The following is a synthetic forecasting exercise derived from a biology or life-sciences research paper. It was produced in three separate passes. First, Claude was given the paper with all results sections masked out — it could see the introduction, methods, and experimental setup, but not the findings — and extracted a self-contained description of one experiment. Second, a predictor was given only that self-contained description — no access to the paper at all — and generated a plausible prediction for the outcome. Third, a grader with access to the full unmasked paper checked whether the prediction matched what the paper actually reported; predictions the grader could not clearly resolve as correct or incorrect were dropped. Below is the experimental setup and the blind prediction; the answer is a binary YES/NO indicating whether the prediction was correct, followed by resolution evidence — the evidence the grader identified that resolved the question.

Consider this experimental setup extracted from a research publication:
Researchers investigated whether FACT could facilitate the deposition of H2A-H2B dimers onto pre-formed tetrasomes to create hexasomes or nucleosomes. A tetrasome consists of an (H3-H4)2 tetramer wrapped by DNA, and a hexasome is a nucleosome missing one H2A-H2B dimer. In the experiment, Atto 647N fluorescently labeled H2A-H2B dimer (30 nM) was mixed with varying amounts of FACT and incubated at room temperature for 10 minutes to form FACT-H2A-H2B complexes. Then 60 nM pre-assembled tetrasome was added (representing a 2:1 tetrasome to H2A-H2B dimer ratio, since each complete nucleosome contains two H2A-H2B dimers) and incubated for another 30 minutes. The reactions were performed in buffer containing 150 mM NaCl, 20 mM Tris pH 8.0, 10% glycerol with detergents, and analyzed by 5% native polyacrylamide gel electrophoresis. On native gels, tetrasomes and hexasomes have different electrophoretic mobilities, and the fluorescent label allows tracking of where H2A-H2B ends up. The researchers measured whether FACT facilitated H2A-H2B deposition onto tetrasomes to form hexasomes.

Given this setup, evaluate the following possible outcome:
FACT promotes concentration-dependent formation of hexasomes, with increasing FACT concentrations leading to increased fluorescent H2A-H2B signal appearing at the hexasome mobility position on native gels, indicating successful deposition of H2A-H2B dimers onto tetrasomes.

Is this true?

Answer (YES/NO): YES